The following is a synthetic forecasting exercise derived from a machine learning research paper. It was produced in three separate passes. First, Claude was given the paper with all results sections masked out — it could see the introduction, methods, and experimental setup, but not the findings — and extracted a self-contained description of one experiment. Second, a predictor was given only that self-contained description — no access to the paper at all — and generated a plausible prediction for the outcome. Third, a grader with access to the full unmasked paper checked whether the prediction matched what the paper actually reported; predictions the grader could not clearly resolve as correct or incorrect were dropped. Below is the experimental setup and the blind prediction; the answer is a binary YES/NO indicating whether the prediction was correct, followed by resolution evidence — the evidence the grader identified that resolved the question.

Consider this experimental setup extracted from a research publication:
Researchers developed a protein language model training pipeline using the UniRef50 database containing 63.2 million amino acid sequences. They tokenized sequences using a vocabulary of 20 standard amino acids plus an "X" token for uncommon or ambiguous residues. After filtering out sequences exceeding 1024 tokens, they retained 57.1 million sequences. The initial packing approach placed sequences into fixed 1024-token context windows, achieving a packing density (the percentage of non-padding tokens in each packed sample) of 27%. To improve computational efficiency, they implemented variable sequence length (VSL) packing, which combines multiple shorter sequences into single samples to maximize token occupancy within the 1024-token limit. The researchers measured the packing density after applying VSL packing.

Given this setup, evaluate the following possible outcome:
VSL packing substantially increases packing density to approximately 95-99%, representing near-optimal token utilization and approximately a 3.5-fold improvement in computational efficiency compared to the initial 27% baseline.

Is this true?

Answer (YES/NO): YES